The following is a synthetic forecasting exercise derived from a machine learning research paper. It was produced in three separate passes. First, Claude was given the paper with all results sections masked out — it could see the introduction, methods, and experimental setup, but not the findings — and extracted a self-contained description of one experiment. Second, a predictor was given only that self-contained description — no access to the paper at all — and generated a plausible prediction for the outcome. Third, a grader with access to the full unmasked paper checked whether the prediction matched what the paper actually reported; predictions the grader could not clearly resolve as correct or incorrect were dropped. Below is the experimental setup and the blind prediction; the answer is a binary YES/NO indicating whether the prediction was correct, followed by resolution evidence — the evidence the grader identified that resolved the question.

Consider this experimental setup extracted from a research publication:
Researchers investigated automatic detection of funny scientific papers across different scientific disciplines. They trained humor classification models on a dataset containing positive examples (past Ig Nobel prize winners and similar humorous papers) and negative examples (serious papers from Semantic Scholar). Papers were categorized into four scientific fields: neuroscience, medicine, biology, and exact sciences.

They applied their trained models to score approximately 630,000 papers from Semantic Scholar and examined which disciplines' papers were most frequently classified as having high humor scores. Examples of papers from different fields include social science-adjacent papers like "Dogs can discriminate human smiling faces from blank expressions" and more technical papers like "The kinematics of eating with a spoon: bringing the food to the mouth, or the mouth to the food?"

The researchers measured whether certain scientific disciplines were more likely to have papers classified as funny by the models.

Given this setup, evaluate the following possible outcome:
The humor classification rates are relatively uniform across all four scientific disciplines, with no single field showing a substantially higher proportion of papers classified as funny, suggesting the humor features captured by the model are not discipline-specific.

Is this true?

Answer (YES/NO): NO